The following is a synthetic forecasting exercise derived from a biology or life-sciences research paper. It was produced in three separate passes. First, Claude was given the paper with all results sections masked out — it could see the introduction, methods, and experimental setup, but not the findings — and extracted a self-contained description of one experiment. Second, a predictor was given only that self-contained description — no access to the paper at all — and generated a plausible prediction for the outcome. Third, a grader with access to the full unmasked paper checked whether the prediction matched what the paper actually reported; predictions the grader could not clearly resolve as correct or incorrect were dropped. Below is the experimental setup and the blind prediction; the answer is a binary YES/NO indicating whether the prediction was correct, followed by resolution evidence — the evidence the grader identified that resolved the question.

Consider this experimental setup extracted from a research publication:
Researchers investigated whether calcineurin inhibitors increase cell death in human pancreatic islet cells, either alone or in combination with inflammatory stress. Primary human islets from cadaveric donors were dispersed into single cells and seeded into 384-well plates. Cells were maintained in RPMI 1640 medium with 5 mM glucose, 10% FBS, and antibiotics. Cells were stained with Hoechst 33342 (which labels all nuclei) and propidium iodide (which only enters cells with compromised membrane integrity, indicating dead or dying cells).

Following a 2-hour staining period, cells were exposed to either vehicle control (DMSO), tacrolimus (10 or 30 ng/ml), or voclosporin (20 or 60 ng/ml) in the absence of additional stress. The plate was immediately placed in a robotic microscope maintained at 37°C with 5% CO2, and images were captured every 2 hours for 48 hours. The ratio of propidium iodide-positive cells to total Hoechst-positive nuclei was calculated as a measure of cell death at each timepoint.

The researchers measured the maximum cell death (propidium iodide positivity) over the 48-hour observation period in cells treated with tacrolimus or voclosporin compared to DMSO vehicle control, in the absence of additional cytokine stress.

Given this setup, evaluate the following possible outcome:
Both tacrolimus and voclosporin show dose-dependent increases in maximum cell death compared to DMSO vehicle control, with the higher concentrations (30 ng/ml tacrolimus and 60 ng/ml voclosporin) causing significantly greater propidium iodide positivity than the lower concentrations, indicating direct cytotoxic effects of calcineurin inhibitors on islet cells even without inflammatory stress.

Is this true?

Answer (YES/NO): NO